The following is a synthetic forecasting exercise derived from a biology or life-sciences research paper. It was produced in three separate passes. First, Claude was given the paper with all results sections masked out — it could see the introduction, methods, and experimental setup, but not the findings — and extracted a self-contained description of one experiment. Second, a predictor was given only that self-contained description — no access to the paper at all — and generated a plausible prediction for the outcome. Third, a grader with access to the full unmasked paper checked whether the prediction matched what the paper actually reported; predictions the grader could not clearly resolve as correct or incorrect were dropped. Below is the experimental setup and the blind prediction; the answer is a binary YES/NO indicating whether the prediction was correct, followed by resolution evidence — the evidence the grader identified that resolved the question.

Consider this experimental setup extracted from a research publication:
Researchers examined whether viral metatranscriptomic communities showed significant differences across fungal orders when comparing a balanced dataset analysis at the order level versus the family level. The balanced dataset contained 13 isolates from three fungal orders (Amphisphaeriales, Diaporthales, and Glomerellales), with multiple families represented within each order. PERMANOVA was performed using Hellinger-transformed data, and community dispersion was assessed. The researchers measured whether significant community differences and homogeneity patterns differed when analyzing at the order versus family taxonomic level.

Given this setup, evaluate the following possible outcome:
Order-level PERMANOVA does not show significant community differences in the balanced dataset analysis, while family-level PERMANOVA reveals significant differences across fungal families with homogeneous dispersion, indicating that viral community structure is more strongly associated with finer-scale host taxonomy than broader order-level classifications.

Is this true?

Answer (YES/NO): NO